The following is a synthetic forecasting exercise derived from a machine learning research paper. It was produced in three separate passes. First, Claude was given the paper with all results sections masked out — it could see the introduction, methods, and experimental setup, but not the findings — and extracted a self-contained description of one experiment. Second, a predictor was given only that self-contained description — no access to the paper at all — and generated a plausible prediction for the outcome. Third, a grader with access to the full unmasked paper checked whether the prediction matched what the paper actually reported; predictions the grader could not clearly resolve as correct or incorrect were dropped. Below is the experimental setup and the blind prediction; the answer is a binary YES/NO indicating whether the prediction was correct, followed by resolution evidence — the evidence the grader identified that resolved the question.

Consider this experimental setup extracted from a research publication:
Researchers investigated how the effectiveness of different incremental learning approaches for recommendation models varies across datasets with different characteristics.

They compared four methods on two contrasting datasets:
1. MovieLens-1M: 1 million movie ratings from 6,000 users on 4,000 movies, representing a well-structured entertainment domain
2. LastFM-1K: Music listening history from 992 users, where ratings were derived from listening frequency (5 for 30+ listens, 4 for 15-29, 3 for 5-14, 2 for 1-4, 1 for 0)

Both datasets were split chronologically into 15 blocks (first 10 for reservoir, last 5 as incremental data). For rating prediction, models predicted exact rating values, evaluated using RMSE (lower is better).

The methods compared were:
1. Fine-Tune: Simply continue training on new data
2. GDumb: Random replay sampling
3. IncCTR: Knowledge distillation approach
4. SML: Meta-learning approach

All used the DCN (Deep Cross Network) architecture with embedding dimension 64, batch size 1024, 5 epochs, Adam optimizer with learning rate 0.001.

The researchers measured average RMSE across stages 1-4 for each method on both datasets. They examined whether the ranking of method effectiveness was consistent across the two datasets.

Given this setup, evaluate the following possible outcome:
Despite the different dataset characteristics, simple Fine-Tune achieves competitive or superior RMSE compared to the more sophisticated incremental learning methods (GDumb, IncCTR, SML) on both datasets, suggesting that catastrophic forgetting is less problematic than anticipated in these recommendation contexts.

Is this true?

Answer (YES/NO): NO